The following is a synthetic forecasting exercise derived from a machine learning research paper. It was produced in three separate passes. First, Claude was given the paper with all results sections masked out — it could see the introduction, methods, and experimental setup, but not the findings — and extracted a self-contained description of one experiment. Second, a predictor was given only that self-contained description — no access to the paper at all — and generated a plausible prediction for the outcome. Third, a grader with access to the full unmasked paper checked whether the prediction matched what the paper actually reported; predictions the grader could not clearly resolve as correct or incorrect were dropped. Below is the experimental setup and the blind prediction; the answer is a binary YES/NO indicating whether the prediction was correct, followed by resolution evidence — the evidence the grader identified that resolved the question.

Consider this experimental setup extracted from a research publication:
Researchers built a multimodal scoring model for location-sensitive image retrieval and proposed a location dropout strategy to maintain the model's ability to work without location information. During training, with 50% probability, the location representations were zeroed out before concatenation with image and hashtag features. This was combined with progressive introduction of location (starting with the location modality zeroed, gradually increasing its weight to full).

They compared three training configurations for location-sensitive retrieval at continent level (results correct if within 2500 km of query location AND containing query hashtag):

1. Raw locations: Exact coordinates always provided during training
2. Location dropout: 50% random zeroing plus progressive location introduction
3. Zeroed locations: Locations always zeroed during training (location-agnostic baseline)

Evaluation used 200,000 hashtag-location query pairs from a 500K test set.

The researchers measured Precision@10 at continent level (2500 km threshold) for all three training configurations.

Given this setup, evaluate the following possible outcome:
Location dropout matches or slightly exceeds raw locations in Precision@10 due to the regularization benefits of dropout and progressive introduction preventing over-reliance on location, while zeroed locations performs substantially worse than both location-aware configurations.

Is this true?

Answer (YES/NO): NO